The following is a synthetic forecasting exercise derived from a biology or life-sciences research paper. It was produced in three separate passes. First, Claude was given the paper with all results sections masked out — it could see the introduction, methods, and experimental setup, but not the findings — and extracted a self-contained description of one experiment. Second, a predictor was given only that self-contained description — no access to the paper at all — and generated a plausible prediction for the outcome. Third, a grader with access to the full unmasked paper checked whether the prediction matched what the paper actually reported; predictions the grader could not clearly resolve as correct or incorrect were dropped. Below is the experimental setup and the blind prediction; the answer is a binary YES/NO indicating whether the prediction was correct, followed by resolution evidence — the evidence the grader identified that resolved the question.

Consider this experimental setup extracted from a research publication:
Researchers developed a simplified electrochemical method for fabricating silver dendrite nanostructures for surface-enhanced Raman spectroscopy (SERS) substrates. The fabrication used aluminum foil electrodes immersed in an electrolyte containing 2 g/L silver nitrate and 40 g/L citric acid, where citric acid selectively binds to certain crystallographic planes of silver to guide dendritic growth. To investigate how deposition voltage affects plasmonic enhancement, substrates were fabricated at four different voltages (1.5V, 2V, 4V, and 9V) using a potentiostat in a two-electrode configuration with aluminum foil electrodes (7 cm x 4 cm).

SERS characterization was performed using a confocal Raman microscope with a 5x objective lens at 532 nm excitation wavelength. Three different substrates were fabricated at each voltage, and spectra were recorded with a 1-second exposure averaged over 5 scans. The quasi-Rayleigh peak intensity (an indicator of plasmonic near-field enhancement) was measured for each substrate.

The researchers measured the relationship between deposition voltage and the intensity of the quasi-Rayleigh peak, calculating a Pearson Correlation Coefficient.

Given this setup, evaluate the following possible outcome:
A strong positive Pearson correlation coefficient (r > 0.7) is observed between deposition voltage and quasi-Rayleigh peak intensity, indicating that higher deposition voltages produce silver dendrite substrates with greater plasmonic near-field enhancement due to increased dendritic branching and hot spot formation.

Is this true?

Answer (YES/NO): NO